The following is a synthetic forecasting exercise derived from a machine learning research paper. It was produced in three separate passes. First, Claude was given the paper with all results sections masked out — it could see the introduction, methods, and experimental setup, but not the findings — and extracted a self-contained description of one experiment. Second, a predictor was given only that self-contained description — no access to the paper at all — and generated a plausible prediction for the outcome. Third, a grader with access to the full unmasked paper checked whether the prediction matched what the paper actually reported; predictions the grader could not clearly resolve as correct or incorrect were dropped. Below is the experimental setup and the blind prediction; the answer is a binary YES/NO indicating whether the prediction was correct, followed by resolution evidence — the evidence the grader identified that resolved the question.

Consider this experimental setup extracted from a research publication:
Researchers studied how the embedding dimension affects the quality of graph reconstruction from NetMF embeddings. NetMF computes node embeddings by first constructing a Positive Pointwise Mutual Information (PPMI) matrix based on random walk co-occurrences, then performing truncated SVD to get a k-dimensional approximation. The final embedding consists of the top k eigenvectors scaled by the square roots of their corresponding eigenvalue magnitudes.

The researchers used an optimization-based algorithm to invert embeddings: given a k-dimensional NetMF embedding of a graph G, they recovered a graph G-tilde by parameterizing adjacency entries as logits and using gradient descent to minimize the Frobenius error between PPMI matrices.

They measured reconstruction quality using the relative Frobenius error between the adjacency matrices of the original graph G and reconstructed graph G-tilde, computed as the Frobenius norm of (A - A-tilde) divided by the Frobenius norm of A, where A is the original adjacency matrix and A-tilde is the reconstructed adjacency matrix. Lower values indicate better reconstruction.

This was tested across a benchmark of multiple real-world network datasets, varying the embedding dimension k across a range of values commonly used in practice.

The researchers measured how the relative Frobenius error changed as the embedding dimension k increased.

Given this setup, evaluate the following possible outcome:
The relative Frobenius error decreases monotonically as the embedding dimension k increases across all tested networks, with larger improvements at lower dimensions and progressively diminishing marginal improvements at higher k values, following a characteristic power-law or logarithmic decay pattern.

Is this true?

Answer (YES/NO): NO